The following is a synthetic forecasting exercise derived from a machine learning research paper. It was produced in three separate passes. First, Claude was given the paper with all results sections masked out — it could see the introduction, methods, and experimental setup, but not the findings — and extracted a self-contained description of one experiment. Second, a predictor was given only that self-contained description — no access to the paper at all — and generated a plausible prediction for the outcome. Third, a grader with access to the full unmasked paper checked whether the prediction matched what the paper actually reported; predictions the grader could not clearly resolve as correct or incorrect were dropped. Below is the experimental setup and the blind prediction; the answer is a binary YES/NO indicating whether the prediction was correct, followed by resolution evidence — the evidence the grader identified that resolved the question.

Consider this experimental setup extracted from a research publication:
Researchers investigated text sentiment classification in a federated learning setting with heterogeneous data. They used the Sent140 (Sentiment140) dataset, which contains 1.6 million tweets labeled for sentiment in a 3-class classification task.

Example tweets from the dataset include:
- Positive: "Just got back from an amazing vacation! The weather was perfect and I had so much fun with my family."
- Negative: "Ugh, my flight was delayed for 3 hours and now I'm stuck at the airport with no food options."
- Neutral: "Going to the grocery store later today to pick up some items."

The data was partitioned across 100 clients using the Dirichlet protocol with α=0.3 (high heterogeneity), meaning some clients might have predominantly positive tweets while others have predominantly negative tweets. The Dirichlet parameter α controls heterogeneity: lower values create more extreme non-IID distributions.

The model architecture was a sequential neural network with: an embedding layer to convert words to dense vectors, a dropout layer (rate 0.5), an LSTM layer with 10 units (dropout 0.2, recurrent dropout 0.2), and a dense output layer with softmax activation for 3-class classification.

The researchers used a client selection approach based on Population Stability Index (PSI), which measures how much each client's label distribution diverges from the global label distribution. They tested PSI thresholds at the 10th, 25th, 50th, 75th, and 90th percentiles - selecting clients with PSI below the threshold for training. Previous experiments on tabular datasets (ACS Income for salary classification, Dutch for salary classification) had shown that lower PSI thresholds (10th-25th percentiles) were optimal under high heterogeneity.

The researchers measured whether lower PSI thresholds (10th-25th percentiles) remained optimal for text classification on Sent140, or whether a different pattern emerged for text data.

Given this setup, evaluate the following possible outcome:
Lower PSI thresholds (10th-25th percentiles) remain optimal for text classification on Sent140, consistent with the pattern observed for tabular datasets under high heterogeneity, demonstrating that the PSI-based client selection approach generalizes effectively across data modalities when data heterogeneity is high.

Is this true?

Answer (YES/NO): YES